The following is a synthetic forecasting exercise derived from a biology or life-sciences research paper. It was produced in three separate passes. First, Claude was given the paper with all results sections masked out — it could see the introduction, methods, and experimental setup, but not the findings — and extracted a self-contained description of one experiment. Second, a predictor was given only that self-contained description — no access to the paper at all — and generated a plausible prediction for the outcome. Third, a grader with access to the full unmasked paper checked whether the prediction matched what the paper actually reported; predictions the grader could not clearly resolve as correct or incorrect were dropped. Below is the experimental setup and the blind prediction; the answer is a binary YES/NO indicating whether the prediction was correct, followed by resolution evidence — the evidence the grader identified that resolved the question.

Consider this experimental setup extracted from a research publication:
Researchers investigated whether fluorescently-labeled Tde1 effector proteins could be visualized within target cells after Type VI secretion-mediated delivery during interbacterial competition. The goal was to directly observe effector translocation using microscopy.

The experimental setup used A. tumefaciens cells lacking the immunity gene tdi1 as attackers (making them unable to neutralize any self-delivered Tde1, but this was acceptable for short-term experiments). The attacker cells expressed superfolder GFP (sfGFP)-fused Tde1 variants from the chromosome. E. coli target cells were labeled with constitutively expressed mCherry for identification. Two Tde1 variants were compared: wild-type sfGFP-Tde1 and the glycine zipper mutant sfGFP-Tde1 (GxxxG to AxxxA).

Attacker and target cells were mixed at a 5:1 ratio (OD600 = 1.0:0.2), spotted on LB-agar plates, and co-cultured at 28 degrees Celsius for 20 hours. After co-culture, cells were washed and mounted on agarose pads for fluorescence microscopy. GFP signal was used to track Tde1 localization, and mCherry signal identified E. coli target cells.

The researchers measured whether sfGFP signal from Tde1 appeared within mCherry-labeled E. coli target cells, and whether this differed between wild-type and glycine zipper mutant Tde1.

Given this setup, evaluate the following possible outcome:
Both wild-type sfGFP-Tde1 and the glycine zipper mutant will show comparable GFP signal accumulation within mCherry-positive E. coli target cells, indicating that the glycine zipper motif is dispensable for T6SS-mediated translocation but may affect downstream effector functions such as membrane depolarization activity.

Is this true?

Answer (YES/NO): NO